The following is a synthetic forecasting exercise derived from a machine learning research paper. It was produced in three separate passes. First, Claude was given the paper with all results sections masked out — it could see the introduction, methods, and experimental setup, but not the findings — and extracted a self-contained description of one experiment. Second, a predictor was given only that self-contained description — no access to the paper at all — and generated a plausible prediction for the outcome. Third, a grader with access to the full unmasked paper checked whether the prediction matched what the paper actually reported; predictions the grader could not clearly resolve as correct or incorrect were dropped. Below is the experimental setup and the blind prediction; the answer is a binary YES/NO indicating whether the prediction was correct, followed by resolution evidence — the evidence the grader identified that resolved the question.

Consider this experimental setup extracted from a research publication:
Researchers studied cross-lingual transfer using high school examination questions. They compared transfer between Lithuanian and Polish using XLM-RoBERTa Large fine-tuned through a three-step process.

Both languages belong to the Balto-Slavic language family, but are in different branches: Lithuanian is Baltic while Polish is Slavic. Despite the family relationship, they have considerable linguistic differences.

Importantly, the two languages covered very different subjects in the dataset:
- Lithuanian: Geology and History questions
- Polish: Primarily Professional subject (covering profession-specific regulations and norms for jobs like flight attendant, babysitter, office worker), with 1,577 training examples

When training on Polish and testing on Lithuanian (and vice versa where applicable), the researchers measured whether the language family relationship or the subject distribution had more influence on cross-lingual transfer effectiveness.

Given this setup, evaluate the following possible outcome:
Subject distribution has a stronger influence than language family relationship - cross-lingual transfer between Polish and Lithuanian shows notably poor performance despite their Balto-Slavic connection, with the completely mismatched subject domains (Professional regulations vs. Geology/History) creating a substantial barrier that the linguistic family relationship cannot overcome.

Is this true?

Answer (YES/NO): YES